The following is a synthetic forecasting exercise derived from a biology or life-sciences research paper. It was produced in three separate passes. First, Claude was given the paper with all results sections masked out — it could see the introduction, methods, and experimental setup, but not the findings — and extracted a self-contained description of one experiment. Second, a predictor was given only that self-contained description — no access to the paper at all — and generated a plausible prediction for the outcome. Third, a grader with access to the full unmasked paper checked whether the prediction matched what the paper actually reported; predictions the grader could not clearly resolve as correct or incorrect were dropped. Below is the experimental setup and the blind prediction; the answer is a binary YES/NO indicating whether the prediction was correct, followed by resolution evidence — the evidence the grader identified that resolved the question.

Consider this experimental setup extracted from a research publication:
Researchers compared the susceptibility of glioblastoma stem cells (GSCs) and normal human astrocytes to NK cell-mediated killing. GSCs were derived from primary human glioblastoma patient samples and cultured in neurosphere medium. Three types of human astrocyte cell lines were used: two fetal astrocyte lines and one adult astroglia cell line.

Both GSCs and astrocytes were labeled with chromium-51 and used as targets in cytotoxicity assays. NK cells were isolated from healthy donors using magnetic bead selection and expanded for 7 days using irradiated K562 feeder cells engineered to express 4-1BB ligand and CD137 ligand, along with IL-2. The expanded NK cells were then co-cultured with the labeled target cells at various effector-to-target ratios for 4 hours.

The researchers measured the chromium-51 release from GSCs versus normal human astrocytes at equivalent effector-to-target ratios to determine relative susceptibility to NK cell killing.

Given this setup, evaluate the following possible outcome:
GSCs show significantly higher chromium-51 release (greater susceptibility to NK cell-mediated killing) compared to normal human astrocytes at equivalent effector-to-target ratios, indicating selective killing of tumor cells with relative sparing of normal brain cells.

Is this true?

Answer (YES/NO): YES